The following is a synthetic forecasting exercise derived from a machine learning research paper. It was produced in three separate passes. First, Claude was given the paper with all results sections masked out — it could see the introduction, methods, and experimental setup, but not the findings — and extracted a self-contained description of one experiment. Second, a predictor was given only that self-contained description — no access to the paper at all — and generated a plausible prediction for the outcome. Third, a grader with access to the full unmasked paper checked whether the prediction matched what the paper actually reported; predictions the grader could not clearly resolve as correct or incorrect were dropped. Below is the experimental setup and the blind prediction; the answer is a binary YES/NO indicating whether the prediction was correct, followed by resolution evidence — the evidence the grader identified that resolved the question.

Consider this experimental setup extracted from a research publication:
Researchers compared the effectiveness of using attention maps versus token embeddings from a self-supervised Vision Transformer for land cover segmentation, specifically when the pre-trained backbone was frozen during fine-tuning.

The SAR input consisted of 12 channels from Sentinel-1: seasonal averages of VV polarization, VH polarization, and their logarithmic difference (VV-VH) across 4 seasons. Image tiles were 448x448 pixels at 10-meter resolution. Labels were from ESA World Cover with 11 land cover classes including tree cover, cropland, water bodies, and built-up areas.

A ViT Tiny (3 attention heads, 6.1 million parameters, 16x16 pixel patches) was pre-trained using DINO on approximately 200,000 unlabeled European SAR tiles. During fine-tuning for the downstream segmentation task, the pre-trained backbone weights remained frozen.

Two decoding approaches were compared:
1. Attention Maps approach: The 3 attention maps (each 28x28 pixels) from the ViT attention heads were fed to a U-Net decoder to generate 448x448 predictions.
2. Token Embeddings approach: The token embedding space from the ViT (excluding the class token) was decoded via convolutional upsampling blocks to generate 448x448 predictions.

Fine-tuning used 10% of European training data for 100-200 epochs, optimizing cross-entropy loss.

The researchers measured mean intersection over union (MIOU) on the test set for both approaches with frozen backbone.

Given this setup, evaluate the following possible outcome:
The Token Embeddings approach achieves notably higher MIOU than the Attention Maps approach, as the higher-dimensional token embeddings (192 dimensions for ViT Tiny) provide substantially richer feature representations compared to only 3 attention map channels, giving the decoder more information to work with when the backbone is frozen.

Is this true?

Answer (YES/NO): YES